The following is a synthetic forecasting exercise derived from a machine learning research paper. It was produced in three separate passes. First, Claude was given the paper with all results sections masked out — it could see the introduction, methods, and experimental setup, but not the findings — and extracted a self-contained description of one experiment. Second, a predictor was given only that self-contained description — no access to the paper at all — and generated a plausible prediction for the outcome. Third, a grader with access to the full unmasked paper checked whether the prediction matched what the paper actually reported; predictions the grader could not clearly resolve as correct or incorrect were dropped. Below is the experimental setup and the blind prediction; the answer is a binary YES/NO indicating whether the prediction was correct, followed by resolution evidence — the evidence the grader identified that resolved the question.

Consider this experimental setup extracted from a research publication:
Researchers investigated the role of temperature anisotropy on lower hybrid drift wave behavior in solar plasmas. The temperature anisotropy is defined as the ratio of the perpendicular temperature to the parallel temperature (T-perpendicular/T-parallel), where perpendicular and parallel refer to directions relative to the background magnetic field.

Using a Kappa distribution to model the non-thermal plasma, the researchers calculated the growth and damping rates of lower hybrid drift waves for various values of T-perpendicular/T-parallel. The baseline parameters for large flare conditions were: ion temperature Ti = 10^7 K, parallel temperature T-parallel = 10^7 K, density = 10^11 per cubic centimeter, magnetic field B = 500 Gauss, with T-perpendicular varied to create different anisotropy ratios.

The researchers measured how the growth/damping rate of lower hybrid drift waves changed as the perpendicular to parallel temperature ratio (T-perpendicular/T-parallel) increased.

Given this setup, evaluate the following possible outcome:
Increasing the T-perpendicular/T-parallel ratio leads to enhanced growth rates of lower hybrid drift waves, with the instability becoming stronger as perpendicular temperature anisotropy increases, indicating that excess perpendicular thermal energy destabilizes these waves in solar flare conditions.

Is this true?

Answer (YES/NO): NO